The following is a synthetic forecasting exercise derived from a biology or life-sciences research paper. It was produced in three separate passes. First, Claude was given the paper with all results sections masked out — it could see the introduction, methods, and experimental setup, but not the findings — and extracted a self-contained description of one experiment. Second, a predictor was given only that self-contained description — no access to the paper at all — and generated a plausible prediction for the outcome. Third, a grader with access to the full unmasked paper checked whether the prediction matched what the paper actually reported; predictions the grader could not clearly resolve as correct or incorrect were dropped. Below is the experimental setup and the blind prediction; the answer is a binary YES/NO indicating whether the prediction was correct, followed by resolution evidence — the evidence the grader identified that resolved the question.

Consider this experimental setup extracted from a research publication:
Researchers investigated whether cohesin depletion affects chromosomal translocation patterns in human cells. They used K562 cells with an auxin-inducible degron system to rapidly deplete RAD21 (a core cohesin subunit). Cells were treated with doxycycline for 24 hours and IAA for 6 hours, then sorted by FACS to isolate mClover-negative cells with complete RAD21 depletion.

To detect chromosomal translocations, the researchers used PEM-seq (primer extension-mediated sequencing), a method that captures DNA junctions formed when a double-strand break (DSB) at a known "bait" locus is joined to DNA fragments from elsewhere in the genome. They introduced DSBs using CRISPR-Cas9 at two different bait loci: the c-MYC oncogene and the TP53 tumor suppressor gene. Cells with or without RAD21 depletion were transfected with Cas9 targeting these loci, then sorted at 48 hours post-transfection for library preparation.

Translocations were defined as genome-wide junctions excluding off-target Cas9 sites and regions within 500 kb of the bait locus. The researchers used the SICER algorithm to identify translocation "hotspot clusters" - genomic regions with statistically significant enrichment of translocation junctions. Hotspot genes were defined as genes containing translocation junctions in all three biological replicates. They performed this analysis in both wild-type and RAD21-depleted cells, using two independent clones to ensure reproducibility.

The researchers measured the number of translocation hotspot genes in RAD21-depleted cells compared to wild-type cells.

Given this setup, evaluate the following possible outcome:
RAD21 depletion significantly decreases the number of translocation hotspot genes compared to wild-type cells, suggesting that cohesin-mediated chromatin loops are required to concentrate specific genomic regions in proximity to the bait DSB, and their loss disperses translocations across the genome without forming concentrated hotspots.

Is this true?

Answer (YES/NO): NO